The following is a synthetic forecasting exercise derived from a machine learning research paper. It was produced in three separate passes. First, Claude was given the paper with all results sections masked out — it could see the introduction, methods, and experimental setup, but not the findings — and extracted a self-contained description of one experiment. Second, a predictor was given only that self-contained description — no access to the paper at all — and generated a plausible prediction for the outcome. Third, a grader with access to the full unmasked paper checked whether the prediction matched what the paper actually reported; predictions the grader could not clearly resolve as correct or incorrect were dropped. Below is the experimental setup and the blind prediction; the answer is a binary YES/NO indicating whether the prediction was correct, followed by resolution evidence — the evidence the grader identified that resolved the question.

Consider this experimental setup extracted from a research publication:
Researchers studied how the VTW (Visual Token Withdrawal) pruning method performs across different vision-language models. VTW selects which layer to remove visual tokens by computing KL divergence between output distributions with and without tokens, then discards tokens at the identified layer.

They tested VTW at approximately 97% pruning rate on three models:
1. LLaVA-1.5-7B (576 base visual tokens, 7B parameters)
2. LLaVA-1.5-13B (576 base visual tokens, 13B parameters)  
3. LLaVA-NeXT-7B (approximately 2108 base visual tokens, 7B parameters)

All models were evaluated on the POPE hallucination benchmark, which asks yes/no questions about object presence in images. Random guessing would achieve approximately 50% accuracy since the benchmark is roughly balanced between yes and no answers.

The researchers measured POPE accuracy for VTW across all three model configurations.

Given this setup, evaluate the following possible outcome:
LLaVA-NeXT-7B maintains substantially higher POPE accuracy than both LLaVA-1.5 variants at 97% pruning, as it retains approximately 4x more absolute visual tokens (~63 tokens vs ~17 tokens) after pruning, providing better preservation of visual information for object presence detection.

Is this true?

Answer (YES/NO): NO